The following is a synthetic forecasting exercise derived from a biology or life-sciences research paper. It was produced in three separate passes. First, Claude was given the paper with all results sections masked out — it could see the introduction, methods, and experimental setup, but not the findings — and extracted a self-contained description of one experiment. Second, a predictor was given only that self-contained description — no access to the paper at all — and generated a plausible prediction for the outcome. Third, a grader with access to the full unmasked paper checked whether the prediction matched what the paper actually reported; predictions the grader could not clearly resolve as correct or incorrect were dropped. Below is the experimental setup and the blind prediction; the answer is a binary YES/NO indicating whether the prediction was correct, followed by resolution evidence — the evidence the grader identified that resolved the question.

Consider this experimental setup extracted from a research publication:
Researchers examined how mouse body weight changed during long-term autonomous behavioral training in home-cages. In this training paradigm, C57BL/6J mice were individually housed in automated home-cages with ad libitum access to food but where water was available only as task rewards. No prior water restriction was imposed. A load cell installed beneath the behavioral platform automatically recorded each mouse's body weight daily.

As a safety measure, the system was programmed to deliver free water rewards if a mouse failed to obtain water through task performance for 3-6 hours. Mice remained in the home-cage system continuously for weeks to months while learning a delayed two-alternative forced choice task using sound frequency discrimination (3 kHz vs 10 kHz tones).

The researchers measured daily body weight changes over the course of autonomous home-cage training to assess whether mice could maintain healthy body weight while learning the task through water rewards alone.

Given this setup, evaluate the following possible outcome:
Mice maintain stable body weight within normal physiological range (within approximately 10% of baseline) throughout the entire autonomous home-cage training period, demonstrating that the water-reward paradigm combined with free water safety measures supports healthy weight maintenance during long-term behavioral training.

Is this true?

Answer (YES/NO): NO